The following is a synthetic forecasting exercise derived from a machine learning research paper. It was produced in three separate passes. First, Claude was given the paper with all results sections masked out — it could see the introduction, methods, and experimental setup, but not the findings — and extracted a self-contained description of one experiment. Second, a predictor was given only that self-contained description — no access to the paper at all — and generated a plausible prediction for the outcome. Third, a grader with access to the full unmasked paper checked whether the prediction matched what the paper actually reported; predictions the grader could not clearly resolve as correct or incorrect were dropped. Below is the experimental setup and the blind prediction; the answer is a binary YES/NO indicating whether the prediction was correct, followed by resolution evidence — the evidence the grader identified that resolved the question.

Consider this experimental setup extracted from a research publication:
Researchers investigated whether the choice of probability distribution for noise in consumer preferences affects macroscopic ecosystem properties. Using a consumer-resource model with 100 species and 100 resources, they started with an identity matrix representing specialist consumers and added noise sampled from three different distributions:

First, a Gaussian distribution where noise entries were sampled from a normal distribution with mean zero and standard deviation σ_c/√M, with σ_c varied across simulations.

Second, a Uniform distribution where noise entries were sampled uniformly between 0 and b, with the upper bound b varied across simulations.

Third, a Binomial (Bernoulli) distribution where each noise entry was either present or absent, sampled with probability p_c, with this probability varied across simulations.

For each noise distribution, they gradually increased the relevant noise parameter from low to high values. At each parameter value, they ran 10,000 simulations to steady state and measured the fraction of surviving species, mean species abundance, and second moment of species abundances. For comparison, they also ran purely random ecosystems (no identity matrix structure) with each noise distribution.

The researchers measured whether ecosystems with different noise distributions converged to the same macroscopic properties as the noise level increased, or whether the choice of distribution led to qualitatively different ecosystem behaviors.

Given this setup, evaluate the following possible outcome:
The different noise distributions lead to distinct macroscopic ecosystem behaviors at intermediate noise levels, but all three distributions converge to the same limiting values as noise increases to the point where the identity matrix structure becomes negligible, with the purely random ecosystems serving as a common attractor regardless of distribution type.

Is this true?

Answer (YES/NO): NO